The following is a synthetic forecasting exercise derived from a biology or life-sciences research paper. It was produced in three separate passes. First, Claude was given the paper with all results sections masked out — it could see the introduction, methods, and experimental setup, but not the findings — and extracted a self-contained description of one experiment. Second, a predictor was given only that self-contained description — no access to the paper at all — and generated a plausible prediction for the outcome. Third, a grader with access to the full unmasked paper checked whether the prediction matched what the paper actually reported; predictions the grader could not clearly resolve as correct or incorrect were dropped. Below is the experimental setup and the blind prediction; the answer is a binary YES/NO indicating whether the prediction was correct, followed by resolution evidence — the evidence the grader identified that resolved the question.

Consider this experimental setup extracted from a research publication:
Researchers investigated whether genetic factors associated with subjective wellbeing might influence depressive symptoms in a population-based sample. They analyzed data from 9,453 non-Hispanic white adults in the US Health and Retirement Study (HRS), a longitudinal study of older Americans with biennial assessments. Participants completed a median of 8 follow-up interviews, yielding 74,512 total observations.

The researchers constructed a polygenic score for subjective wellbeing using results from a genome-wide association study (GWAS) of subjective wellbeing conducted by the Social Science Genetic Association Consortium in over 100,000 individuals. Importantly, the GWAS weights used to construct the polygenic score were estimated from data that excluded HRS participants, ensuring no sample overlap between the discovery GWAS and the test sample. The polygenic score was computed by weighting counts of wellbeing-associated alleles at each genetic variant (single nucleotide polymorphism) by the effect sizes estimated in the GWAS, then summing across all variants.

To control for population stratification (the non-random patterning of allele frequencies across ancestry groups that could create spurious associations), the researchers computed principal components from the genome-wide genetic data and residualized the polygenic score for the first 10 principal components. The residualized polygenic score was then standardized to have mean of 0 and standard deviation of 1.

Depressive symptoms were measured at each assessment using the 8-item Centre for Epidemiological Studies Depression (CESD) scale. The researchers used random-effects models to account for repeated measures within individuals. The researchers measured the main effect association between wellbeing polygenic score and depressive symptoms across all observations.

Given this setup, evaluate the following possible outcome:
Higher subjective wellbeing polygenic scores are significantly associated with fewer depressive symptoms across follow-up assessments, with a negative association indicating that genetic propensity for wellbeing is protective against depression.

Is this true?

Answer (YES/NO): YES